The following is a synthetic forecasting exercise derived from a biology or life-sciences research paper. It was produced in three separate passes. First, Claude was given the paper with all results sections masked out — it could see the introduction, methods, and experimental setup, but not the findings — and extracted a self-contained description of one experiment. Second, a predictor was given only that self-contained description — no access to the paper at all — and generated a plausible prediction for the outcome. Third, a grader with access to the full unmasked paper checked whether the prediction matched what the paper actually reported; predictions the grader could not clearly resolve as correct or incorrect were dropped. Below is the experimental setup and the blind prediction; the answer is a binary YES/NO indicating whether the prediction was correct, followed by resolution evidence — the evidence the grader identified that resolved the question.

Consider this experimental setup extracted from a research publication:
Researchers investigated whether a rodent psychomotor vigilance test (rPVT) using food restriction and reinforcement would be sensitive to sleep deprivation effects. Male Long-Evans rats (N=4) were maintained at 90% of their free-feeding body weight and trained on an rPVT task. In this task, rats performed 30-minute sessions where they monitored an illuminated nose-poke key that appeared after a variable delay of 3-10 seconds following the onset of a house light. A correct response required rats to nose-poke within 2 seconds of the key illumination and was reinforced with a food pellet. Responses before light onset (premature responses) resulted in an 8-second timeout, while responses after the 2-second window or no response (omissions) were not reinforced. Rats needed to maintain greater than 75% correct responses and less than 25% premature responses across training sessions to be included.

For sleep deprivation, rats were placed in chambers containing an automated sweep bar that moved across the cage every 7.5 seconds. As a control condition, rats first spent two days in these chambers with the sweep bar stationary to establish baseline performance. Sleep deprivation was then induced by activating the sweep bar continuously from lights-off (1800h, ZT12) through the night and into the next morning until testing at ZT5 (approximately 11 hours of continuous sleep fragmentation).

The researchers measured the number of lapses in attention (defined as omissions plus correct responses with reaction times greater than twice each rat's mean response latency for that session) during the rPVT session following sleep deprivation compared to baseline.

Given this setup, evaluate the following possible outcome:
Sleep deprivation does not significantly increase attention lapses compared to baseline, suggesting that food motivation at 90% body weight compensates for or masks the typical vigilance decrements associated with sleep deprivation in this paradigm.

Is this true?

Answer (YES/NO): NO